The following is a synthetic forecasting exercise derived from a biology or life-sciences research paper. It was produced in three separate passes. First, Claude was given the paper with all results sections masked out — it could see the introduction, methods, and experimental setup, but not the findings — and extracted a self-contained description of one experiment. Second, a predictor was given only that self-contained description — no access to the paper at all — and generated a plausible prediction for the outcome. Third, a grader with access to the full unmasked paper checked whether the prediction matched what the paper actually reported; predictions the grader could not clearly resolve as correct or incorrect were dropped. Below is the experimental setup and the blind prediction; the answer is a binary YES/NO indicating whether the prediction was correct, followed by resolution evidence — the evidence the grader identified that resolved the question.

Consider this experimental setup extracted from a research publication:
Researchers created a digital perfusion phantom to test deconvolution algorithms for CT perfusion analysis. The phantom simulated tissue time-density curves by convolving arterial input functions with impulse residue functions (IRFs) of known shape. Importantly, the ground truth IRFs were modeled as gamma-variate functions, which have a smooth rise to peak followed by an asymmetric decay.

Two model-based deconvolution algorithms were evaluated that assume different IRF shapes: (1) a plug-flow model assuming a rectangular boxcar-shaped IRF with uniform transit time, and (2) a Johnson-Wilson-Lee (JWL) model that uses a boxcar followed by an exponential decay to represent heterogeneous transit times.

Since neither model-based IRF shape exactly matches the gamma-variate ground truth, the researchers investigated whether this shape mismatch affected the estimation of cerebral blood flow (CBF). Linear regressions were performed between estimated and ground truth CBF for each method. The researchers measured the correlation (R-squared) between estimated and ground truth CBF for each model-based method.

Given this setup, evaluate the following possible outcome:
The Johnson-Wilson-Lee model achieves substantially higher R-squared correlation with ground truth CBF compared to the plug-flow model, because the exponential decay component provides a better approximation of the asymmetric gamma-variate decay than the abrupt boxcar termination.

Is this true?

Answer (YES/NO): NO